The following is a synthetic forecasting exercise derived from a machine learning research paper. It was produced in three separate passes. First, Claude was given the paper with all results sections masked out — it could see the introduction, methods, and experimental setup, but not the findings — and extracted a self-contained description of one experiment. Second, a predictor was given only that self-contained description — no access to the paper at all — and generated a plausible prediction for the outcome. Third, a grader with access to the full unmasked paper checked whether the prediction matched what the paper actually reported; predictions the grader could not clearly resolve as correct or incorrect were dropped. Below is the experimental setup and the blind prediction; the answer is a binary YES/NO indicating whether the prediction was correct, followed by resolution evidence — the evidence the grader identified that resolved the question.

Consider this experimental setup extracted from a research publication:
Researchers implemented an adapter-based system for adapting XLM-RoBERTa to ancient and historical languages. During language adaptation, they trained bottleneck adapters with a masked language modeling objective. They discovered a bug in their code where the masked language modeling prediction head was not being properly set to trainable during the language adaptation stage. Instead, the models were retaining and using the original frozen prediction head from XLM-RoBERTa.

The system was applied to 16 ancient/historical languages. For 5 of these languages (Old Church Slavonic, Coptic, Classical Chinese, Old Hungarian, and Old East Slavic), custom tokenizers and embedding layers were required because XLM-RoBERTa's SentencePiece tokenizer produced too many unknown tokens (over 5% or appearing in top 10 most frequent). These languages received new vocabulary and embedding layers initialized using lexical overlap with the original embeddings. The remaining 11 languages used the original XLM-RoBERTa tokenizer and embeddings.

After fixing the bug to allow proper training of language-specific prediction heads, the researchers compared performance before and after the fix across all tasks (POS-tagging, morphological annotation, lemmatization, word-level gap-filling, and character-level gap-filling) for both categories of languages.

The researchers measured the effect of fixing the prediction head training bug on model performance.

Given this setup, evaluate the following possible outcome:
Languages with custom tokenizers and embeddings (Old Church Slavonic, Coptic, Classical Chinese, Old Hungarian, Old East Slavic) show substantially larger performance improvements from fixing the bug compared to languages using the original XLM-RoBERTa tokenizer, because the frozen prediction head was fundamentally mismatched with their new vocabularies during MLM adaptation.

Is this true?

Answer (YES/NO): YES